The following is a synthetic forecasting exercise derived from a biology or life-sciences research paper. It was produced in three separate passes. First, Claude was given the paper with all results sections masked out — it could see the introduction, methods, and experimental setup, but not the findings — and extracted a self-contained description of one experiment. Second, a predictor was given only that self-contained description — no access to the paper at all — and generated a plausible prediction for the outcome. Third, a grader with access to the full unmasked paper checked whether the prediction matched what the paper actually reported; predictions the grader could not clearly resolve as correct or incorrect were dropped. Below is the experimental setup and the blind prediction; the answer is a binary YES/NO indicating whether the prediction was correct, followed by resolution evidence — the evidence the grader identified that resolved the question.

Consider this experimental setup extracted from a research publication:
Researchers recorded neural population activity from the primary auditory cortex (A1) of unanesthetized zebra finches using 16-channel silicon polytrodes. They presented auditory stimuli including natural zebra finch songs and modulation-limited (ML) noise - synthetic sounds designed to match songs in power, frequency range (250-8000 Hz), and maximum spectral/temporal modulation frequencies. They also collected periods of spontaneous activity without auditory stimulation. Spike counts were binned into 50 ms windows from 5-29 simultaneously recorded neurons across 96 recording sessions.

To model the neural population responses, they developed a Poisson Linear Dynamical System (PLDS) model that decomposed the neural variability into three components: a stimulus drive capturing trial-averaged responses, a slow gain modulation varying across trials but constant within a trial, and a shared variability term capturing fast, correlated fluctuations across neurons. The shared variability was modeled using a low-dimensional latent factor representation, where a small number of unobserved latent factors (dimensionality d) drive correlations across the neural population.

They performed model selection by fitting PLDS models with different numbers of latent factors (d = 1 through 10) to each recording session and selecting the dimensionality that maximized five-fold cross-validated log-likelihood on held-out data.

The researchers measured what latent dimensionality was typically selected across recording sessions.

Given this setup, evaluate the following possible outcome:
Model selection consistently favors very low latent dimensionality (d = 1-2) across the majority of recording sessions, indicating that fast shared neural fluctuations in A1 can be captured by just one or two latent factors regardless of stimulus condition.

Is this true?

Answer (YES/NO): NO